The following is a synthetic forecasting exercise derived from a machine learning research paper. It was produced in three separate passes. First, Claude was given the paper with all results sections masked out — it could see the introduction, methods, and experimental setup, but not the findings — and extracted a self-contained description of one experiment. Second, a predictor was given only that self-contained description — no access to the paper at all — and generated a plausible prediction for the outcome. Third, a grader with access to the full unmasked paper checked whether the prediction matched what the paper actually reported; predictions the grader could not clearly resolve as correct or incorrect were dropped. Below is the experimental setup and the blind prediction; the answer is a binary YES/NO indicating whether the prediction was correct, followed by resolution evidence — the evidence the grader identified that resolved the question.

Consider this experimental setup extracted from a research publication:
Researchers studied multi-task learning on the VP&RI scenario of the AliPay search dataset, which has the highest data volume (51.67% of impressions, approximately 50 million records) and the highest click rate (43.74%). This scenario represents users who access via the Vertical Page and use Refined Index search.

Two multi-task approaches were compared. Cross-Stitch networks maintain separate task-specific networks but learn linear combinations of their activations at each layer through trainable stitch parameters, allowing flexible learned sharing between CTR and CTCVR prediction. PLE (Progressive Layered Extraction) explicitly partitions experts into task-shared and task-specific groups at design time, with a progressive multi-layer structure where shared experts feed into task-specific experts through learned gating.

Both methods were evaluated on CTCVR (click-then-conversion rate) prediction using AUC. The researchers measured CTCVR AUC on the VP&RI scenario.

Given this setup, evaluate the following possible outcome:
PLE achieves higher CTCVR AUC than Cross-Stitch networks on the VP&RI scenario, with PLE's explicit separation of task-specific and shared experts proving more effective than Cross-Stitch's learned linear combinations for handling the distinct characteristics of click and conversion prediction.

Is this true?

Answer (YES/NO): YES